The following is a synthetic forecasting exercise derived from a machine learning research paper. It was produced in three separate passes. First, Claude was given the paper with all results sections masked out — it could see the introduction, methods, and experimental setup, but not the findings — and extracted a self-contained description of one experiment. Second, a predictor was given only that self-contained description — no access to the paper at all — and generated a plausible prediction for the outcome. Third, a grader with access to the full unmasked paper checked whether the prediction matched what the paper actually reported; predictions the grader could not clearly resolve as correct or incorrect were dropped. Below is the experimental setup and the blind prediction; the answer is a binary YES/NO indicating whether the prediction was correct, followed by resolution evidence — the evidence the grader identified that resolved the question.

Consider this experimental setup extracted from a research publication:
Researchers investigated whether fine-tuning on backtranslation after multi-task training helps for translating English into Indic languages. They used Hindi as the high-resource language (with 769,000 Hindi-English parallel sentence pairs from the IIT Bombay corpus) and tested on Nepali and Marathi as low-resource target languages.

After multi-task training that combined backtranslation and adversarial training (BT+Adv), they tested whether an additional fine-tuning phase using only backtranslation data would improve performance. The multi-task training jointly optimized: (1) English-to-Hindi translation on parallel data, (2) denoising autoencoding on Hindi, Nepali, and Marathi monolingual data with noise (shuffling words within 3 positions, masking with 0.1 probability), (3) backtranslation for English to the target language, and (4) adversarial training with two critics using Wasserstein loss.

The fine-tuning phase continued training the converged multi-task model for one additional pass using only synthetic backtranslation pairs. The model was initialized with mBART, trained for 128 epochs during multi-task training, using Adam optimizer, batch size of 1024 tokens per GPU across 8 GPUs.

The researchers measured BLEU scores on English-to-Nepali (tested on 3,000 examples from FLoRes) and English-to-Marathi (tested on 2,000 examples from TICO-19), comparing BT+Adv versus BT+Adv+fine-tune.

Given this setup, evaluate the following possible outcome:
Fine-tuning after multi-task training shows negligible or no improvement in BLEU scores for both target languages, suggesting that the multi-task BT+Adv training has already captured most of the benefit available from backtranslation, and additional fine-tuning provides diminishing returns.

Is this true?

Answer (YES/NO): NO